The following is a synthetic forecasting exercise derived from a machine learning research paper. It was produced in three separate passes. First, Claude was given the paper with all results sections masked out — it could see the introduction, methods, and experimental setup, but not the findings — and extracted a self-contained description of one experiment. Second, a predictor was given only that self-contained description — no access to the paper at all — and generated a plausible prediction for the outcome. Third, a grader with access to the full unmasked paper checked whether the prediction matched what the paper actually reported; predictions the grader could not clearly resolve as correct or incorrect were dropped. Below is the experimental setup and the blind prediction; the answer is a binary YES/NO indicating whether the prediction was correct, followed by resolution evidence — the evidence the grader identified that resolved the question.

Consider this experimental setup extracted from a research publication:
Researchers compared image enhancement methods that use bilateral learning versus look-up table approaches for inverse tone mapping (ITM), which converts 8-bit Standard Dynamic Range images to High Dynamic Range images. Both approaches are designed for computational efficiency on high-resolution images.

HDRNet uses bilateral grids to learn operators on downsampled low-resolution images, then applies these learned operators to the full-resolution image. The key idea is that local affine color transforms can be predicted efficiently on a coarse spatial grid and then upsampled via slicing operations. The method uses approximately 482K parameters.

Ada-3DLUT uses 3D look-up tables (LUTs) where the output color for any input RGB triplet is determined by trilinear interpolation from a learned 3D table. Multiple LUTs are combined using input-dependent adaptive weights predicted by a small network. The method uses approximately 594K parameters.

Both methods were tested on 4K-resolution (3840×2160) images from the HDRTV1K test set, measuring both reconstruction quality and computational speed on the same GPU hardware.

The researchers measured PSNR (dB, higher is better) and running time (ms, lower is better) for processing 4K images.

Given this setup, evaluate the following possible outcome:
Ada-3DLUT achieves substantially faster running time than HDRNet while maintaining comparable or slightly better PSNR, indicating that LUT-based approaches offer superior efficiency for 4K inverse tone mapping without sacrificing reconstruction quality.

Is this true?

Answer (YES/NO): YES